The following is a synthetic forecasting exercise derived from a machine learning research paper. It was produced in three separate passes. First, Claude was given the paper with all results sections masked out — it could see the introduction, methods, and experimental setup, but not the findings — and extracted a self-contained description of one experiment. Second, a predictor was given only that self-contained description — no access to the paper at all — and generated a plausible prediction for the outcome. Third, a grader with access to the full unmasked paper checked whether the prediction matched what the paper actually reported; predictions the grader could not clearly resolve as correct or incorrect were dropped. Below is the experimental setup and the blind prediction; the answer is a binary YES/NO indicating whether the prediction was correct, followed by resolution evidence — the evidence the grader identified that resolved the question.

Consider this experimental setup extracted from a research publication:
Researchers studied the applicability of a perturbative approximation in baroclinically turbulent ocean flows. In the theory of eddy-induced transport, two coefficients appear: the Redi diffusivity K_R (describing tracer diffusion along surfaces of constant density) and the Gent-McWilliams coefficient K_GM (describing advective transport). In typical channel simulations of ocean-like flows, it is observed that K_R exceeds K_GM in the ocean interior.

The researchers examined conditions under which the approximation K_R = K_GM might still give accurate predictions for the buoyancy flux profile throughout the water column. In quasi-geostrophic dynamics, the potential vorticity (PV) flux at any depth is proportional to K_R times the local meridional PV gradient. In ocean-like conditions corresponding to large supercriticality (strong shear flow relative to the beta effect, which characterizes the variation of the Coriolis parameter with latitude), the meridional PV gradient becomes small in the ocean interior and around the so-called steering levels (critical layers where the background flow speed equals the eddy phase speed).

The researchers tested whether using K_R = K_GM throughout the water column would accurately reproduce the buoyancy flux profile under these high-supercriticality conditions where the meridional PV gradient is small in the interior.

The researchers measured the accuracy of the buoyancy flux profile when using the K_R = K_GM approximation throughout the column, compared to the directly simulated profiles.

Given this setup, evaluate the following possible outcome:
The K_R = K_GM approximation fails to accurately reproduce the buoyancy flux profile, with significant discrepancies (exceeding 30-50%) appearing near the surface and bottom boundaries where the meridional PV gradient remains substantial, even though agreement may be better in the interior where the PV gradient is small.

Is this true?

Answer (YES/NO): NO